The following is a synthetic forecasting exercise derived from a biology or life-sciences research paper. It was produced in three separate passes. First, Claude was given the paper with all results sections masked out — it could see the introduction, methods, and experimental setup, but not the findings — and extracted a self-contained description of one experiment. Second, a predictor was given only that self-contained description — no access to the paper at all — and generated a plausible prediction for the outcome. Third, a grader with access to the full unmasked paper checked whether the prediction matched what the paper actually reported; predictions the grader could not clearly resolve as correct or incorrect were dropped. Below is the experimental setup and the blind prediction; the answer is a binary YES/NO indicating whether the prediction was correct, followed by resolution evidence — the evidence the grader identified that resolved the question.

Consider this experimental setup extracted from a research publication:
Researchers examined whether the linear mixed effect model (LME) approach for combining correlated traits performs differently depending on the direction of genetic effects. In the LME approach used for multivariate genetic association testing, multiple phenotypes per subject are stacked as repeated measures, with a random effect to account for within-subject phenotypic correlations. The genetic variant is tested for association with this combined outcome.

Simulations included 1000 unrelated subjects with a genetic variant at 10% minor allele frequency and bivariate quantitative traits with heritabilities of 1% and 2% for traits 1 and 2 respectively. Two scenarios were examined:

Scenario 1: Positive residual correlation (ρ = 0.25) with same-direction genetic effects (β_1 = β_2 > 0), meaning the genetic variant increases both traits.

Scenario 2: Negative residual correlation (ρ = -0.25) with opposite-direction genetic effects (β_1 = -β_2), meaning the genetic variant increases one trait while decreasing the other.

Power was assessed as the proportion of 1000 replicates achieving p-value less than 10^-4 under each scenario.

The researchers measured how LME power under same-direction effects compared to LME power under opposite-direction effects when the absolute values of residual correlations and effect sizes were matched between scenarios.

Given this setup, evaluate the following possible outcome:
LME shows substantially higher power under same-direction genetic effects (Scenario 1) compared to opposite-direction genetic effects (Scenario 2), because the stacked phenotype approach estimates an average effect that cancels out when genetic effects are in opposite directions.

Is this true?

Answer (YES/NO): YES